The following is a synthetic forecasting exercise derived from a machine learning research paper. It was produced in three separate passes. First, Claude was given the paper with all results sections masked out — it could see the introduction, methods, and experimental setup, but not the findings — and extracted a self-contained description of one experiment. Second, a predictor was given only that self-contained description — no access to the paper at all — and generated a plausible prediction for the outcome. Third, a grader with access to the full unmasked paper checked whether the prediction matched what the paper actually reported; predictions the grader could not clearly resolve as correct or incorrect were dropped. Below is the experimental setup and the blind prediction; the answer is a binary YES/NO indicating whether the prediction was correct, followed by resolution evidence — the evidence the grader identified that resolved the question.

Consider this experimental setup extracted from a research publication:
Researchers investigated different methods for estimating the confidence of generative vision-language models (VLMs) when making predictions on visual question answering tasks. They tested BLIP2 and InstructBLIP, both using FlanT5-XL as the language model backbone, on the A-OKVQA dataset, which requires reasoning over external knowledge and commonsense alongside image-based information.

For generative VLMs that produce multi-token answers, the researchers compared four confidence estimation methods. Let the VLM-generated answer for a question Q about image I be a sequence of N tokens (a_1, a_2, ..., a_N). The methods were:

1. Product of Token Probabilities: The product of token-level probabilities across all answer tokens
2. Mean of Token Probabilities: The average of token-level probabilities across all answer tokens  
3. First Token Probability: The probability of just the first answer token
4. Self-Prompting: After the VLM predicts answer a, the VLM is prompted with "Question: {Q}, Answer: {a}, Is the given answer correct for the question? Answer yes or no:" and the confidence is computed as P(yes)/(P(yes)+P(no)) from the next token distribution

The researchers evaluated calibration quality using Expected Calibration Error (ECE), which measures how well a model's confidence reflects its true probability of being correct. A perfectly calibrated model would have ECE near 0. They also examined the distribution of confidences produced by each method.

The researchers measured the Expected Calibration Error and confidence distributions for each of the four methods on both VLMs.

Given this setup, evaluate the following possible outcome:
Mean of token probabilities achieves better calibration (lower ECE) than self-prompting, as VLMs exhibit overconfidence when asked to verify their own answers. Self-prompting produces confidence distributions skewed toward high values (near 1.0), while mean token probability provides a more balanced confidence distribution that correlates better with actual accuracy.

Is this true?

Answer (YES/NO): NO